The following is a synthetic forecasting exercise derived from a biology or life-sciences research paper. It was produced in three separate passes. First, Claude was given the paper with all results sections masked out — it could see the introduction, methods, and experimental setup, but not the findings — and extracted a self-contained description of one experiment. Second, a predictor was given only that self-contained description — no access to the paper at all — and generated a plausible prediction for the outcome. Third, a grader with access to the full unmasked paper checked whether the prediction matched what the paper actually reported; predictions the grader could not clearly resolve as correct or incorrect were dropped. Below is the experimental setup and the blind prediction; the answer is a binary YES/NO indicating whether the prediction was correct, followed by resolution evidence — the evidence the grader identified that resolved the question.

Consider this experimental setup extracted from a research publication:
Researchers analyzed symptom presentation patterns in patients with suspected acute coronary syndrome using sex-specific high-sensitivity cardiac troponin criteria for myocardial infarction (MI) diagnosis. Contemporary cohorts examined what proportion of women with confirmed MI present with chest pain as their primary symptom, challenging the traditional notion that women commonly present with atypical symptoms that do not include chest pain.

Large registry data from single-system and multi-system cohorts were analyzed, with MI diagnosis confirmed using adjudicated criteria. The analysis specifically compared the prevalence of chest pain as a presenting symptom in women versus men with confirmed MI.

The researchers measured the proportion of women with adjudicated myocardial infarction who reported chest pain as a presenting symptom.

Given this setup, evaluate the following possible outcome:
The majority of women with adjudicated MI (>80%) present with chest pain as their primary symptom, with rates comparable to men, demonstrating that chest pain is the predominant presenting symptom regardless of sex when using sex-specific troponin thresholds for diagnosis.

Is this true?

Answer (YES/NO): YES